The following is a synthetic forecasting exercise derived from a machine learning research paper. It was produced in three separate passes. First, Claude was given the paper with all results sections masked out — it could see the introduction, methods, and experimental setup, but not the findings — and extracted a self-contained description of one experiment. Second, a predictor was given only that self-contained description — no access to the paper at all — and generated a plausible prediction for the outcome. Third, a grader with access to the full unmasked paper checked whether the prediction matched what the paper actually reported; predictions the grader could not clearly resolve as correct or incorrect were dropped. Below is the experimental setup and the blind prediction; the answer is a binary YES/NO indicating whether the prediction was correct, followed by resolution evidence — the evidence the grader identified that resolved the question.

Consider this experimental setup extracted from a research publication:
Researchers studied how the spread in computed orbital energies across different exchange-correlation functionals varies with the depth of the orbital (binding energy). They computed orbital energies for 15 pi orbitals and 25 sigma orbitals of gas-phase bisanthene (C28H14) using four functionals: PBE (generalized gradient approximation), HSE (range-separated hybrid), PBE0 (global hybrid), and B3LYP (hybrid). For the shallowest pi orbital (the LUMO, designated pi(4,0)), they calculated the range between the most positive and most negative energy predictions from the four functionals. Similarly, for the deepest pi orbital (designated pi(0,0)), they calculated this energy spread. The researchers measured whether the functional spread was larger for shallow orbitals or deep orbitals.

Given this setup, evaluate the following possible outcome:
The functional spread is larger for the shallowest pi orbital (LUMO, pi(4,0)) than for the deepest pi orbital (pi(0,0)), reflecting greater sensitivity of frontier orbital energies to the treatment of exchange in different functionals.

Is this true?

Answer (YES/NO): NO